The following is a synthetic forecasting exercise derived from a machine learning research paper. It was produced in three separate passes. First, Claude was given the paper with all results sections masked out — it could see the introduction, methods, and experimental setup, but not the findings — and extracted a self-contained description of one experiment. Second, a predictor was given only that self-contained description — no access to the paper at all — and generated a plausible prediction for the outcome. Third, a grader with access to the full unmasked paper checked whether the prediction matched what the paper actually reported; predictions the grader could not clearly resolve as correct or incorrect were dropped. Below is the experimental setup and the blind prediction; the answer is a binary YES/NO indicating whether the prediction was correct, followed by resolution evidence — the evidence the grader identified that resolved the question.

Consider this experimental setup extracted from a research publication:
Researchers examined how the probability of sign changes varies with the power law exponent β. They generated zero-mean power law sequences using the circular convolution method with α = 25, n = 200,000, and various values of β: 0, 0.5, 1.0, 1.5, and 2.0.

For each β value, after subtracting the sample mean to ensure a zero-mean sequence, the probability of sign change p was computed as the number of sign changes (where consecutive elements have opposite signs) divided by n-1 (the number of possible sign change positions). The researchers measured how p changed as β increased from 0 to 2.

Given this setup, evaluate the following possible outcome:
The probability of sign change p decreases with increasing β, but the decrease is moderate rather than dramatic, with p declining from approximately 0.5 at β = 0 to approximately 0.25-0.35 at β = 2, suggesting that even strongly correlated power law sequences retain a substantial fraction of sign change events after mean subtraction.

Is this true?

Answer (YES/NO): NO